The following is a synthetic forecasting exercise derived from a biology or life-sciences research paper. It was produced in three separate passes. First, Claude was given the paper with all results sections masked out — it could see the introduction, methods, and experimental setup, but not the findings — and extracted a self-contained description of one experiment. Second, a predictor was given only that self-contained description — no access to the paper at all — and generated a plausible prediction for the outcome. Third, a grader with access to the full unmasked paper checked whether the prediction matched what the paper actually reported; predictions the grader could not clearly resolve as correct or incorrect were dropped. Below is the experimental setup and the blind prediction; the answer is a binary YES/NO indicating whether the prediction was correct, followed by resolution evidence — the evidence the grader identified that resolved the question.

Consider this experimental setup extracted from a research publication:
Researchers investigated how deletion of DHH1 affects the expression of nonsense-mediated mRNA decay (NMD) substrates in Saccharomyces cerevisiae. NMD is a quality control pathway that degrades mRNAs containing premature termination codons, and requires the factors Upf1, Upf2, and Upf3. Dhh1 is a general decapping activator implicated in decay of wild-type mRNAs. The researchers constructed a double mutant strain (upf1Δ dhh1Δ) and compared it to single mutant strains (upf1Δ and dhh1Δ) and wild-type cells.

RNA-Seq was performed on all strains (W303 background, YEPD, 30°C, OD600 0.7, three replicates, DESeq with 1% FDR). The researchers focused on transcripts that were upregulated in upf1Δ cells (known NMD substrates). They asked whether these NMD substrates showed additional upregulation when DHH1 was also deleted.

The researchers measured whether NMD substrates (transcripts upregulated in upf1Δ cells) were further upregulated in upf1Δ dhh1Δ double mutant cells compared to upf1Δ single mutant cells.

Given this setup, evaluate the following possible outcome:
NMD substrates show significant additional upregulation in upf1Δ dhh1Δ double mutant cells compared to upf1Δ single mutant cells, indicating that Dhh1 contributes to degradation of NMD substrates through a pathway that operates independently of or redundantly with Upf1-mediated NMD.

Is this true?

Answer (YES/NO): NO